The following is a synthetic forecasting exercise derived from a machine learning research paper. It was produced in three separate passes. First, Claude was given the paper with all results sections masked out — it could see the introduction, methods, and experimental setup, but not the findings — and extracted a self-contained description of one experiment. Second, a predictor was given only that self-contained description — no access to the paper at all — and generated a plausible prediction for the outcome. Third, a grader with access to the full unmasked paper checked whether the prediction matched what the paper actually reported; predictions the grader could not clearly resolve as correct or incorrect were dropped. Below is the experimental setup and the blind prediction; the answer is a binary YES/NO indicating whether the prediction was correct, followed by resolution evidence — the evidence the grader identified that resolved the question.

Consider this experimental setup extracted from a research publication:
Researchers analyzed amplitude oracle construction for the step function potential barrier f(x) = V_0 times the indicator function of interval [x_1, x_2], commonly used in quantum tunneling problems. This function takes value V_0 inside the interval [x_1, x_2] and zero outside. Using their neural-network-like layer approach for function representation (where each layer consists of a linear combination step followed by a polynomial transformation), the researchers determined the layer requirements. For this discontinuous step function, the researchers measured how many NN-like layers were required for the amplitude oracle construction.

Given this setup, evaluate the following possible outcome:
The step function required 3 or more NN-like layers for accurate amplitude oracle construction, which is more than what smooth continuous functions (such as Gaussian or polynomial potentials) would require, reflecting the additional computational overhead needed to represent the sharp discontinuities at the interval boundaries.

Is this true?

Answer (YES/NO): NO